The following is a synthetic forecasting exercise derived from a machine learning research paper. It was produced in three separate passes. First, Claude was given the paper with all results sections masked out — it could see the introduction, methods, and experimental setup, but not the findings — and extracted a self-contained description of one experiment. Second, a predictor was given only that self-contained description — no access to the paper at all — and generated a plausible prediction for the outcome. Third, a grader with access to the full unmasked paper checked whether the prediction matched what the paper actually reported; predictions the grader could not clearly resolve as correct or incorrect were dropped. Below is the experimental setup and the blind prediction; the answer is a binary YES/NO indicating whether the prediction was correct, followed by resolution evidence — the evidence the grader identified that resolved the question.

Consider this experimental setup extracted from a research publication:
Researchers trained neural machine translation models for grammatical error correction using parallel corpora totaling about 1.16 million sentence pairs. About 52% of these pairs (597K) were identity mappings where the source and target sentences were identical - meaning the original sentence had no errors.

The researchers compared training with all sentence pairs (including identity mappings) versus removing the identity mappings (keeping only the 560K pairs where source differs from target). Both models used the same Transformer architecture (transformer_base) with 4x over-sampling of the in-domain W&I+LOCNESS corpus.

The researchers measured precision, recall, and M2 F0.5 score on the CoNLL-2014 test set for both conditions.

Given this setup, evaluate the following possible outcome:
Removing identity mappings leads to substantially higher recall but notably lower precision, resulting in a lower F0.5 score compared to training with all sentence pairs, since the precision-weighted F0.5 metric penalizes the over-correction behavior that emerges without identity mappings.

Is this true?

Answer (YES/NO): NO